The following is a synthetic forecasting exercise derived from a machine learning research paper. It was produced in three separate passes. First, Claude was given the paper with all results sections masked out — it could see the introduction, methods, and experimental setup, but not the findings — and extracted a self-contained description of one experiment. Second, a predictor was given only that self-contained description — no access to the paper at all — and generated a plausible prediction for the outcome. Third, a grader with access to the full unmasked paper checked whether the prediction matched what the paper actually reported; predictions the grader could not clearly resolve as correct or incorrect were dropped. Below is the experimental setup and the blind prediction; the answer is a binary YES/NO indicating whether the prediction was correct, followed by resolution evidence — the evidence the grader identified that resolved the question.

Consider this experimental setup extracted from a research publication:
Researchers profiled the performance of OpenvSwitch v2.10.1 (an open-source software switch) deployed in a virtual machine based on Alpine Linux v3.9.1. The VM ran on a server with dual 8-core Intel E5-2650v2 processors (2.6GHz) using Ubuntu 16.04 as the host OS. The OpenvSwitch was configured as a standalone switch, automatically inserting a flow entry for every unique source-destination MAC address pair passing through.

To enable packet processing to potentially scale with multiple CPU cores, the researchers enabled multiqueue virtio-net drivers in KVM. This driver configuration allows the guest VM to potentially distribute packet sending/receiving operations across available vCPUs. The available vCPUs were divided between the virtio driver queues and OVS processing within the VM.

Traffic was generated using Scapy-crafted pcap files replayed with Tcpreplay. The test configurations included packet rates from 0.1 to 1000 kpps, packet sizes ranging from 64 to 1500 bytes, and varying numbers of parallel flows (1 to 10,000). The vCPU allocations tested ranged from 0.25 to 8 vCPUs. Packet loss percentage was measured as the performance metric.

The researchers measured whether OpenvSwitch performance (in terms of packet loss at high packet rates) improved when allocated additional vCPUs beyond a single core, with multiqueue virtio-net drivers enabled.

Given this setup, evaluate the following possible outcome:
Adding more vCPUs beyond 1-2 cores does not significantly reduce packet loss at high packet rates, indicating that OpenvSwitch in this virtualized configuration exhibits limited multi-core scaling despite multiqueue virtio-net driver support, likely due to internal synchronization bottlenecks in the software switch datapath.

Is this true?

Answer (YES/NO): NO